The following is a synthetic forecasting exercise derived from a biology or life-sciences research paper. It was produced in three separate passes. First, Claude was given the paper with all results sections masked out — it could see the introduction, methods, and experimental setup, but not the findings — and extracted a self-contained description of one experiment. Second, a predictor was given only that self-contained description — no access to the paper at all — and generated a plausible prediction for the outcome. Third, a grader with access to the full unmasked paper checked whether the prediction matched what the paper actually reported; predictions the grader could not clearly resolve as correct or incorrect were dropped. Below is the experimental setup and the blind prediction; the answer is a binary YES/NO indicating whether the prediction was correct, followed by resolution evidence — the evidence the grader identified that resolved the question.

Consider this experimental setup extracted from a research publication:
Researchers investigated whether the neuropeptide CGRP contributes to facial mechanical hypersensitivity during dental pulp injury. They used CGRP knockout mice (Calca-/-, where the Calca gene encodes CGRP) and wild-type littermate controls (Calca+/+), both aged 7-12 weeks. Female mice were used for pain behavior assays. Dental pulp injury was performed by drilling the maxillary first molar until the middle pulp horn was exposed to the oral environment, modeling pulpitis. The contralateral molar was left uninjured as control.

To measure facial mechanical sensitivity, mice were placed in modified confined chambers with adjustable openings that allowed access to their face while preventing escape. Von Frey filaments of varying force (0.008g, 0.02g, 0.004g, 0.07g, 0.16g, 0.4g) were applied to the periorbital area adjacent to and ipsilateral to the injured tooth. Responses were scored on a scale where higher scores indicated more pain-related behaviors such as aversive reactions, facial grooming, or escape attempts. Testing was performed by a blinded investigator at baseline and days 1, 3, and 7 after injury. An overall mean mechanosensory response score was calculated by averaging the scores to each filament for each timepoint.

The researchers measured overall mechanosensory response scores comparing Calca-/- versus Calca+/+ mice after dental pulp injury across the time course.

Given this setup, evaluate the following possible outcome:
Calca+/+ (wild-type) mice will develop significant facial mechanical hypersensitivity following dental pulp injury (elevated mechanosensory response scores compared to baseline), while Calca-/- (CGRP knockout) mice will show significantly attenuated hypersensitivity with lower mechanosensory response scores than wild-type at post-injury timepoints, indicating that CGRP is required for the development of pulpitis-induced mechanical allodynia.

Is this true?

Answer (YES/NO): NO